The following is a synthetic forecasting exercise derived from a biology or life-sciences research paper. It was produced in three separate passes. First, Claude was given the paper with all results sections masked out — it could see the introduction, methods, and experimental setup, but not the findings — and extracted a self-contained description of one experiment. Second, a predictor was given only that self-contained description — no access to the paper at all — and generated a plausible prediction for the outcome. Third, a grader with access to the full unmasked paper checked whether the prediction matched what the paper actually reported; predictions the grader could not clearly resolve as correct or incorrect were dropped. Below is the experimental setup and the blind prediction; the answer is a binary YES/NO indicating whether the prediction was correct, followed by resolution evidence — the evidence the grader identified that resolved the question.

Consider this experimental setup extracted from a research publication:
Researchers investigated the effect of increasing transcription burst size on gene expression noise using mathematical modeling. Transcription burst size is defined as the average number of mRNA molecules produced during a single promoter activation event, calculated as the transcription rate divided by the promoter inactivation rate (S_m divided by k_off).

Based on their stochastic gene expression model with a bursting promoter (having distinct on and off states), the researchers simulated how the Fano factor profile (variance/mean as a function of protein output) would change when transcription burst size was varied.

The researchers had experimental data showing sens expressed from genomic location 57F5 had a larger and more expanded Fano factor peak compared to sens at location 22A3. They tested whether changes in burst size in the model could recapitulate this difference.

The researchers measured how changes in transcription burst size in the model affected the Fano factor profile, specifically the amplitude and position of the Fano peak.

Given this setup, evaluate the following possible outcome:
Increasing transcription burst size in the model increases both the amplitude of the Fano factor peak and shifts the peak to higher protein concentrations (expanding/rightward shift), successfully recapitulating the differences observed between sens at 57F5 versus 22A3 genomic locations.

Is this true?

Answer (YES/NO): YES